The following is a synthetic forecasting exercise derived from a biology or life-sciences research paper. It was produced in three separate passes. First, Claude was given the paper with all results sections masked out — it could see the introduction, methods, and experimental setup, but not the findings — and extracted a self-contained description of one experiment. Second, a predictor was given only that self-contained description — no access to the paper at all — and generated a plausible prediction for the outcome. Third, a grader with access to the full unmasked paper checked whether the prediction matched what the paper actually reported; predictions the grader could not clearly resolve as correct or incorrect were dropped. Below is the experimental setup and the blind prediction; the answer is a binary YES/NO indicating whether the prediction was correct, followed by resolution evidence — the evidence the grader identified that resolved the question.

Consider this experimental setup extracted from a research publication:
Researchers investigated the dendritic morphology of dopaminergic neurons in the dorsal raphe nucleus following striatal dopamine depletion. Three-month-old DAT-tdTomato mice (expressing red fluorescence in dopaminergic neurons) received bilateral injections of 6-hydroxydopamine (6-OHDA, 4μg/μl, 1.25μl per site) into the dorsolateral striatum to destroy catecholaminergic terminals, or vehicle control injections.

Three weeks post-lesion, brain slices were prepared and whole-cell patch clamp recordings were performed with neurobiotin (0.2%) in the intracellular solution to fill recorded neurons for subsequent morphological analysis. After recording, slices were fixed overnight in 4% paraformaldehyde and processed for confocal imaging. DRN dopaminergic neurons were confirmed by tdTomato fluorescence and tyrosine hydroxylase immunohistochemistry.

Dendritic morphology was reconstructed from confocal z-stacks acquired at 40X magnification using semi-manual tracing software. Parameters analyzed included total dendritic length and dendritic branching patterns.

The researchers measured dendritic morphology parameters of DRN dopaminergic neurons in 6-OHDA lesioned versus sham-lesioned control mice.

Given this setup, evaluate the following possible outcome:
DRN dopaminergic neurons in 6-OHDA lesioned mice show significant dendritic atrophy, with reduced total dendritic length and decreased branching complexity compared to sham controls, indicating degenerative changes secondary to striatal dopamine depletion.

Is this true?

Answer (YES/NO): NO